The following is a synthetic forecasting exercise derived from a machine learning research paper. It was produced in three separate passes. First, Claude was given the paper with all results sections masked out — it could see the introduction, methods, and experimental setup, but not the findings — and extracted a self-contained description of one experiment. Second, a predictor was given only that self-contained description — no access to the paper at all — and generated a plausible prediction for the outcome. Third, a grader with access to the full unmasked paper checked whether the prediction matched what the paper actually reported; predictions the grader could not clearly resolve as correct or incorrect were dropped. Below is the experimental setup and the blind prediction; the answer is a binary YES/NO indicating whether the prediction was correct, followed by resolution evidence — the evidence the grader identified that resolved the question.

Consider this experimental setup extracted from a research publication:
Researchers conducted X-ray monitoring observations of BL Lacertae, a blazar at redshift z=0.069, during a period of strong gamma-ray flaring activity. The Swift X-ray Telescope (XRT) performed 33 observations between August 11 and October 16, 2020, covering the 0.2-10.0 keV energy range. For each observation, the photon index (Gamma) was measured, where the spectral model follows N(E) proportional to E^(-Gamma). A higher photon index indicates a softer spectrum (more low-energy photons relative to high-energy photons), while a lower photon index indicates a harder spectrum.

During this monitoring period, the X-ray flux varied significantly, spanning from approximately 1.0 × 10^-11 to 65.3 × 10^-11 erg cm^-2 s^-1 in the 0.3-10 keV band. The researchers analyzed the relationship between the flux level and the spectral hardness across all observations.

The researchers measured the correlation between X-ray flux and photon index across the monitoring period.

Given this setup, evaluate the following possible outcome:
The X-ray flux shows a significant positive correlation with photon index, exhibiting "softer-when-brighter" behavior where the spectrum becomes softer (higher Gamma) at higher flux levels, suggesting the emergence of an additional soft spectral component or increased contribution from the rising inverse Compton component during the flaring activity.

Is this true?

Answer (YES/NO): YES